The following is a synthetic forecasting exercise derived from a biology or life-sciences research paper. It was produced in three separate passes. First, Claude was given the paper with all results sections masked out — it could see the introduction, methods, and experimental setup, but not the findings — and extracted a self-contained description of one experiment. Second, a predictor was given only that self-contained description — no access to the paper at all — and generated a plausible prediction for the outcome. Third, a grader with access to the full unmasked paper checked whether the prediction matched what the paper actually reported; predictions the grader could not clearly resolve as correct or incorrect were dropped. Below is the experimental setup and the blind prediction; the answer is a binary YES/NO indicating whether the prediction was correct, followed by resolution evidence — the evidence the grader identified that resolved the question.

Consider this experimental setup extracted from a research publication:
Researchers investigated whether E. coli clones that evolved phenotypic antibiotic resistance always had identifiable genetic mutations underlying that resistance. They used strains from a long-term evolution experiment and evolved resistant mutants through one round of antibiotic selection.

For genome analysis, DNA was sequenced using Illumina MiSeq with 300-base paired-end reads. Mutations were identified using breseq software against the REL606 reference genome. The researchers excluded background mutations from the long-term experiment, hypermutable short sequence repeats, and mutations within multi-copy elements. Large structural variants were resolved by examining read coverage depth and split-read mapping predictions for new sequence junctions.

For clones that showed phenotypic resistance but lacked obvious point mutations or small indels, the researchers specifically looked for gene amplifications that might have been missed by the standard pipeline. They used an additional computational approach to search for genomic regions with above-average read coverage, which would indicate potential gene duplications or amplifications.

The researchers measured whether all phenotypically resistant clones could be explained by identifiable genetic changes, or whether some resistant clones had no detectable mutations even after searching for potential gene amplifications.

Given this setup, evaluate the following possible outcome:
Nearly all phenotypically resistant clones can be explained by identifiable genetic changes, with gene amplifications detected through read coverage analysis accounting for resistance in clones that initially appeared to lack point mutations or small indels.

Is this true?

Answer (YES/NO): NO